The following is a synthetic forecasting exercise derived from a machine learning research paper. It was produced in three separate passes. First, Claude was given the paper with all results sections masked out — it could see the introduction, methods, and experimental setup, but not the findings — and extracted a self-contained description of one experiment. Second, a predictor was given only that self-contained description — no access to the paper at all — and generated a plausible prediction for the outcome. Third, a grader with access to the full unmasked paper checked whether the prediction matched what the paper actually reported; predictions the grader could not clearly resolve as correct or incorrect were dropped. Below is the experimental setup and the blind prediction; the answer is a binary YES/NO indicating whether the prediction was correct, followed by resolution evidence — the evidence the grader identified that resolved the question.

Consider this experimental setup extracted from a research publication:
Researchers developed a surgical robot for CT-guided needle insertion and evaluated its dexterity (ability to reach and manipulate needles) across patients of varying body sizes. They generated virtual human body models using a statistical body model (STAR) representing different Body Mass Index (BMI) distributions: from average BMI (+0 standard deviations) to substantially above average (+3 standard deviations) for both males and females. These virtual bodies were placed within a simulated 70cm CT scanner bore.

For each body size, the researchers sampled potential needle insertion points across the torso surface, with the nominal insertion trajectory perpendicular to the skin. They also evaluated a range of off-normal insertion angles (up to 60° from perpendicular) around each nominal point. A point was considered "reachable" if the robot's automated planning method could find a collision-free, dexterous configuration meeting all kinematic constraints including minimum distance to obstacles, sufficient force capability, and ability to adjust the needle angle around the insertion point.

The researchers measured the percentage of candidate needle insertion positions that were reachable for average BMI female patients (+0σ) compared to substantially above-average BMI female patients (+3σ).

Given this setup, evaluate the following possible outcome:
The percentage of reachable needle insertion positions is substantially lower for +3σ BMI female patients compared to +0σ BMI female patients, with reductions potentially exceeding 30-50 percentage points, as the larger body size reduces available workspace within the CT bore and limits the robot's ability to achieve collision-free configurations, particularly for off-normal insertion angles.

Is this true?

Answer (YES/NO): NO